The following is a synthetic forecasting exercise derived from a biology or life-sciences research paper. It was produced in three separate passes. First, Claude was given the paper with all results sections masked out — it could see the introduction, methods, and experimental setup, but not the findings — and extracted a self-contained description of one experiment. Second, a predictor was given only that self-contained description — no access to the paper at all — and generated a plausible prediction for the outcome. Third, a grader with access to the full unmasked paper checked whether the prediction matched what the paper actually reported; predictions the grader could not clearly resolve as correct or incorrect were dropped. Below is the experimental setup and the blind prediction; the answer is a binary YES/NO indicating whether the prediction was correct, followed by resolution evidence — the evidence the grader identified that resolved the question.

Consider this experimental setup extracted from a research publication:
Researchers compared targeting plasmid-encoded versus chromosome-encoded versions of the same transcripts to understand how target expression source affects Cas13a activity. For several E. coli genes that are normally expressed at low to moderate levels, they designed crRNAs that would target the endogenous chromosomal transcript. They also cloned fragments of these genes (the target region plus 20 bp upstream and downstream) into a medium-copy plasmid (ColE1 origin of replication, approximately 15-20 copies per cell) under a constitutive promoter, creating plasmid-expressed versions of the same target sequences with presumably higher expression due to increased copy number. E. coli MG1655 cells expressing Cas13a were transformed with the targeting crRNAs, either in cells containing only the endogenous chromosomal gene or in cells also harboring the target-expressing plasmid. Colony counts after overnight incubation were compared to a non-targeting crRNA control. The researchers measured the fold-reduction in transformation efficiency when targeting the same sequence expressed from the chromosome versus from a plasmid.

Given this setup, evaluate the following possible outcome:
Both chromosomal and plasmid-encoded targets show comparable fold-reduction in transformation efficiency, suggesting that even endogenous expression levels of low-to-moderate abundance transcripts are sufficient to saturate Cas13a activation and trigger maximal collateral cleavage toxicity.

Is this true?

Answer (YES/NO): NO